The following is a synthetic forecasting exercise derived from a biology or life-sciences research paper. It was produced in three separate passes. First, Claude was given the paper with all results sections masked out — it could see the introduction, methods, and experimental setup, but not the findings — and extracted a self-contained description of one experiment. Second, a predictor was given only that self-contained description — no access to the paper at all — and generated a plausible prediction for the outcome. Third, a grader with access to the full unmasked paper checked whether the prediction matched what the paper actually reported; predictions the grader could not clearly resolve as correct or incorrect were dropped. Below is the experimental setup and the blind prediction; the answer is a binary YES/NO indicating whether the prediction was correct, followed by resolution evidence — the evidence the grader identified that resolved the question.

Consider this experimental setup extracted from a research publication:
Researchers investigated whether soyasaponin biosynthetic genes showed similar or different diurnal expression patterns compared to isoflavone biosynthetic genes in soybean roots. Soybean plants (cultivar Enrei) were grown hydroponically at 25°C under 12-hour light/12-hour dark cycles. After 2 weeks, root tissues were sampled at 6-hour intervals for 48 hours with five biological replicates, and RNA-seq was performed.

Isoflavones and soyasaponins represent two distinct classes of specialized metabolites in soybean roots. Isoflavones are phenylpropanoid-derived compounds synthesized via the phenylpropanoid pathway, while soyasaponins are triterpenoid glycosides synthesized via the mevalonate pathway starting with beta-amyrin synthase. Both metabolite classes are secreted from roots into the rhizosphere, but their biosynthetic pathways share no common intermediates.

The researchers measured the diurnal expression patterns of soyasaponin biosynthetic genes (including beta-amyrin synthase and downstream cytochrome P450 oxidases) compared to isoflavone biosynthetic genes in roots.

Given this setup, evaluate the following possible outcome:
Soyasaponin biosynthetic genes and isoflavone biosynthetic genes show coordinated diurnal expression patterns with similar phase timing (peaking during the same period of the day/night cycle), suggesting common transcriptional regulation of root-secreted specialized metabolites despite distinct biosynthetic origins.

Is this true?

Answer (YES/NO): NO